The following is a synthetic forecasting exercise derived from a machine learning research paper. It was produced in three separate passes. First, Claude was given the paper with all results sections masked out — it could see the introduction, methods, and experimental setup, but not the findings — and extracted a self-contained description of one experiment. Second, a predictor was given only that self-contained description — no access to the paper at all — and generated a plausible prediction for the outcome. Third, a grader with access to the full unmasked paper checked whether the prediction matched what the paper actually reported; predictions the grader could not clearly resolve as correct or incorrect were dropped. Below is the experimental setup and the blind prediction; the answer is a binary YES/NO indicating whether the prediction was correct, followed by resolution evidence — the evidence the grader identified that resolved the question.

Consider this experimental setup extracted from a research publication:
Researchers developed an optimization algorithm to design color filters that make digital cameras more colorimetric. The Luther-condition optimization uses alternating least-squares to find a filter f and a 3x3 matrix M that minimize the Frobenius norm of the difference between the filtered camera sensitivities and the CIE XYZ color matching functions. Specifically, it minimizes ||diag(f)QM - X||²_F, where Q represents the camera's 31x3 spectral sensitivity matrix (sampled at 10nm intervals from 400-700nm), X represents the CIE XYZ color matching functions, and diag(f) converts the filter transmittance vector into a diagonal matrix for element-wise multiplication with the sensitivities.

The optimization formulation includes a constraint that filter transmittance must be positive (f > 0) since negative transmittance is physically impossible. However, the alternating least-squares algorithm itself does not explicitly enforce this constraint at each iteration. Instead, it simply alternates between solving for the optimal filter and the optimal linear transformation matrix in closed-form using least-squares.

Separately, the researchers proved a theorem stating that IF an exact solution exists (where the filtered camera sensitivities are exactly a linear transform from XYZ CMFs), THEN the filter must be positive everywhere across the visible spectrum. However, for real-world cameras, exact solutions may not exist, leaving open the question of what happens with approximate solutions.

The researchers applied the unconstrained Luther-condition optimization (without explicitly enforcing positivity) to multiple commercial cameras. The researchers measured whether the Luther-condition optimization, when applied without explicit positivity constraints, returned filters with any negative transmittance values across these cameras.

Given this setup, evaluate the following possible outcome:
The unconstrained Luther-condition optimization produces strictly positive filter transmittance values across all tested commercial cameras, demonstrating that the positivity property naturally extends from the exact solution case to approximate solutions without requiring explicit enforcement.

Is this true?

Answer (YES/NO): YES